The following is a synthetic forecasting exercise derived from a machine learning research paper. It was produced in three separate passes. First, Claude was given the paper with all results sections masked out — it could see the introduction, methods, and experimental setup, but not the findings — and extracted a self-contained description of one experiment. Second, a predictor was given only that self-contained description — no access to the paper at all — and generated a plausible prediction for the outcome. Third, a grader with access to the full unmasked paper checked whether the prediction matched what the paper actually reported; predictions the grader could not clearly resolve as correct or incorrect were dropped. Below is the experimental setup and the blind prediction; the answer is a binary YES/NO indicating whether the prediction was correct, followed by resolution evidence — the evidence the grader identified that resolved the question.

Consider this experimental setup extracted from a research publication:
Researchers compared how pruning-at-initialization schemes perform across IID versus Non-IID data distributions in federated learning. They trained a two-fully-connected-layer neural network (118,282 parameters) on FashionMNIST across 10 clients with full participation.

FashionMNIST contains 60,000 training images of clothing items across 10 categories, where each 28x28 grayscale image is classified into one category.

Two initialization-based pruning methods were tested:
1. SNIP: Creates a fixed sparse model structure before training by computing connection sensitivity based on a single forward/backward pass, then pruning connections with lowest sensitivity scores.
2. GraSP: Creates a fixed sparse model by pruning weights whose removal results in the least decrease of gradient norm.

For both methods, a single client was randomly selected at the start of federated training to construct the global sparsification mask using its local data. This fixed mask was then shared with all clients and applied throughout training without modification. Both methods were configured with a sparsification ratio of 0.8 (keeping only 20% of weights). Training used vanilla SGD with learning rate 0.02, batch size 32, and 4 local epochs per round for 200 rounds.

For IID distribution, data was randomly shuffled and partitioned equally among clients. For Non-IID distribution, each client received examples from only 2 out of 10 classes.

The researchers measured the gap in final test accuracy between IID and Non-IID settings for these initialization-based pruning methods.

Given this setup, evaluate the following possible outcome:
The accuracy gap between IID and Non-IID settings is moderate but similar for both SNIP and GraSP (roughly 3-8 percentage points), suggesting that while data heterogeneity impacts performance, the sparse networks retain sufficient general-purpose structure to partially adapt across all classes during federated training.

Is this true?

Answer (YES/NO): NO